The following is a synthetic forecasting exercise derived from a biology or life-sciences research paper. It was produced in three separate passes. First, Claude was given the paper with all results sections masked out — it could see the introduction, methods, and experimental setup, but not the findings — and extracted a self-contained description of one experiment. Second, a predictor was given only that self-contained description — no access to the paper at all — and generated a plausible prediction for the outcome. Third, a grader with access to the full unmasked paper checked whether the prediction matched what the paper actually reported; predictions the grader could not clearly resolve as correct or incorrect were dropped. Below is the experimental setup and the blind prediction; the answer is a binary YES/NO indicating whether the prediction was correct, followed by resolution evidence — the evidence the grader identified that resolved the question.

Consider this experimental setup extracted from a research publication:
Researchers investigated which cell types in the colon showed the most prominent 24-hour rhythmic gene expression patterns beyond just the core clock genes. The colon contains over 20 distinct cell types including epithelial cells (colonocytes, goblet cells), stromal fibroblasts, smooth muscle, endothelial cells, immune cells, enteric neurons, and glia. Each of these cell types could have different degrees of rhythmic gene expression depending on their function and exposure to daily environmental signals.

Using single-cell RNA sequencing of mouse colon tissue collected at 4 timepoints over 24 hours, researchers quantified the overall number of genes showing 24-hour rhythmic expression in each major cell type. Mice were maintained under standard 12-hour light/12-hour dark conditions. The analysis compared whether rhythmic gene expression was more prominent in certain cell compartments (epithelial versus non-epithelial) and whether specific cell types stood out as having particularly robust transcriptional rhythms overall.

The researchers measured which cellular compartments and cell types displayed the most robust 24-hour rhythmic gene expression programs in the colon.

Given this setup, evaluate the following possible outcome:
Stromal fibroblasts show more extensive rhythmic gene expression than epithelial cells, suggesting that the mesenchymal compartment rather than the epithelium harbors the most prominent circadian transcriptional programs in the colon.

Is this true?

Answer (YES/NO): NO